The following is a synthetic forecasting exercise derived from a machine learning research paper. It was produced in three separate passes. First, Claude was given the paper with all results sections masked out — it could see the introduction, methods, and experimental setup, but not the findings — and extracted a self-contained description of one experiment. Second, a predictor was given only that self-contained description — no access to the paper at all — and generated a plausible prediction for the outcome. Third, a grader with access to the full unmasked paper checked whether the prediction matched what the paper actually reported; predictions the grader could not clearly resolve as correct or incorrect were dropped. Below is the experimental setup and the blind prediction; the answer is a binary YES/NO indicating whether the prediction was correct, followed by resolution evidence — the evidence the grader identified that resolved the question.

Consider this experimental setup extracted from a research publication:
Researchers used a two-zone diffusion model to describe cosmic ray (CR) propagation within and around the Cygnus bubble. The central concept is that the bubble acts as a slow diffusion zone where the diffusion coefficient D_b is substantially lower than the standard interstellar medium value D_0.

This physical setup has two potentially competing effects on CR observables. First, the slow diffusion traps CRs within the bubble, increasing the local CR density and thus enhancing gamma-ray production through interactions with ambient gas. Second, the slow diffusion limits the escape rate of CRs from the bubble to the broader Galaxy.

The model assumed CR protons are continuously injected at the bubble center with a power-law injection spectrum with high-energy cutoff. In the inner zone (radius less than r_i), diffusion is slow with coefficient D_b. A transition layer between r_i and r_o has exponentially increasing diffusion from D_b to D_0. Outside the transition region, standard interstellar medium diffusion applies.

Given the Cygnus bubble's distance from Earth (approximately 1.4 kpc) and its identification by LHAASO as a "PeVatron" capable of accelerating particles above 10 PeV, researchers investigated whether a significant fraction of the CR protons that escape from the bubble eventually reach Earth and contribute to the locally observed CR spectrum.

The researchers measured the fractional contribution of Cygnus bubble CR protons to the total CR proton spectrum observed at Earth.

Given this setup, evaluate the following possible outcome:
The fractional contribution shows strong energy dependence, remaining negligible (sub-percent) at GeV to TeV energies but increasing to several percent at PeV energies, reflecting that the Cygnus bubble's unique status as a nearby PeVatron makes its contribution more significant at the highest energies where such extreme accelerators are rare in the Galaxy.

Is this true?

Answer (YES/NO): NO